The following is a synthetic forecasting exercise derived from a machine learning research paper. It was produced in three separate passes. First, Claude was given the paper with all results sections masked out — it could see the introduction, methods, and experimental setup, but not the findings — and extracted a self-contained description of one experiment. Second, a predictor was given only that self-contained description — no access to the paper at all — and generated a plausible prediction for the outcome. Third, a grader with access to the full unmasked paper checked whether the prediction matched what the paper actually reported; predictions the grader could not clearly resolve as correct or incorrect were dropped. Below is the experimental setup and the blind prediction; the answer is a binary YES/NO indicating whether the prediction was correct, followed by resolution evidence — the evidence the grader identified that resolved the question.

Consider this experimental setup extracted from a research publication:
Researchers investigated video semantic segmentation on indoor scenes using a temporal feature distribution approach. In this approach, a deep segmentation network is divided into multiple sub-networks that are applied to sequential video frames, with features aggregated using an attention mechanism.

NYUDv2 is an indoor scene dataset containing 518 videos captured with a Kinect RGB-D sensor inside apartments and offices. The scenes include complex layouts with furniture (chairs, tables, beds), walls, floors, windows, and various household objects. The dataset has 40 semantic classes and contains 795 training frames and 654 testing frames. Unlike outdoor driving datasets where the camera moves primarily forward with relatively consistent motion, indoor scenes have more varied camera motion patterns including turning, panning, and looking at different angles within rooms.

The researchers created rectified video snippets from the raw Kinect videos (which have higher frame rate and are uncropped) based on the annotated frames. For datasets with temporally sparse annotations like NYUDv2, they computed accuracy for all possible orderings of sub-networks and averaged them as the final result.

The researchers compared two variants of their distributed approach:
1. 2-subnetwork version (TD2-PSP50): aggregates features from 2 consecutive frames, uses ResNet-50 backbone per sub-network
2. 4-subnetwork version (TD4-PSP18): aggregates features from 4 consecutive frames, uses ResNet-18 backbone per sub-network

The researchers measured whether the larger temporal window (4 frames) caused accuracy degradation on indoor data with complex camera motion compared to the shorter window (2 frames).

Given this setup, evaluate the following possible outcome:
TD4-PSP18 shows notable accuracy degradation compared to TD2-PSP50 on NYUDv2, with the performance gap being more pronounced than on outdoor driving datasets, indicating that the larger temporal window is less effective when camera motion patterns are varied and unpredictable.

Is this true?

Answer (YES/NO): YES